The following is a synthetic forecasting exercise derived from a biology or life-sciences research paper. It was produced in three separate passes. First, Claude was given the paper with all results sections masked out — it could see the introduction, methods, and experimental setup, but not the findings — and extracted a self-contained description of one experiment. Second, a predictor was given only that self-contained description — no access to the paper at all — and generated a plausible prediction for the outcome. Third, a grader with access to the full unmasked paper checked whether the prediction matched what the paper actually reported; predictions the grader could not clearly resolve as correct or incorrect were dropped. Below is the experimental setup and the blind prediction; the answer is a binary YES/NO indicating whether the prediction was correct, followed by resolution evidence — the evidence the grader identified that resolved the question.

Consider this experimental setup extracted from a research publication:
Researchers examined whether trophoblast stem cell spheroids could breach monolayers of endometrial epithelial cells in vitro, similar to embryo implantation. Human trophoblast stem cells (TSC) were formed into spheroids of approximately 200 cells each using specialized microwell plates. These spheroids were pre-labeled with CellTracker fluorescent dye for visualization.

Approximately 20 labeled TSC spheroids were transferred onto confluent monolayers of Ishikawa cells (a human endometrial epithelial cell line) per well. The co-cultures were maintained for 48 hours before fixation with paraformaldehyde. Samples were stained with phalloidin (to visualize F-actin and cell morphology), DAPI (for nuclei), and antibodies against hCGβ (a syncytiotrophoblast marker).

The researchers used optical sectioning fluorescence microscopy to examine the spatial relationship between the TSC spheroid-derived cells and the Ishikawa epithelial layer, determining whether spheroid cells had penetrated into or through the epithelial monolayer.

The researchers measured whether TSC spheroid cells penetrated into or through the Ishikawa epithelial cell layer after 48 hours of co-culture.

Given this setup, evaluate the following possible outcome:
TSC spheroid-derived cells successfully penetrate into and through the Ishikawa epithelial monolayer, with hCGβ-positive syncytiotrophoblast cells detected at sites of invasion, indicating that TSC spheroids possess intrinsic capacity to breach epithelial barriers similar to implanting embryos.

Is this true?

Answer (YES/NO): YES